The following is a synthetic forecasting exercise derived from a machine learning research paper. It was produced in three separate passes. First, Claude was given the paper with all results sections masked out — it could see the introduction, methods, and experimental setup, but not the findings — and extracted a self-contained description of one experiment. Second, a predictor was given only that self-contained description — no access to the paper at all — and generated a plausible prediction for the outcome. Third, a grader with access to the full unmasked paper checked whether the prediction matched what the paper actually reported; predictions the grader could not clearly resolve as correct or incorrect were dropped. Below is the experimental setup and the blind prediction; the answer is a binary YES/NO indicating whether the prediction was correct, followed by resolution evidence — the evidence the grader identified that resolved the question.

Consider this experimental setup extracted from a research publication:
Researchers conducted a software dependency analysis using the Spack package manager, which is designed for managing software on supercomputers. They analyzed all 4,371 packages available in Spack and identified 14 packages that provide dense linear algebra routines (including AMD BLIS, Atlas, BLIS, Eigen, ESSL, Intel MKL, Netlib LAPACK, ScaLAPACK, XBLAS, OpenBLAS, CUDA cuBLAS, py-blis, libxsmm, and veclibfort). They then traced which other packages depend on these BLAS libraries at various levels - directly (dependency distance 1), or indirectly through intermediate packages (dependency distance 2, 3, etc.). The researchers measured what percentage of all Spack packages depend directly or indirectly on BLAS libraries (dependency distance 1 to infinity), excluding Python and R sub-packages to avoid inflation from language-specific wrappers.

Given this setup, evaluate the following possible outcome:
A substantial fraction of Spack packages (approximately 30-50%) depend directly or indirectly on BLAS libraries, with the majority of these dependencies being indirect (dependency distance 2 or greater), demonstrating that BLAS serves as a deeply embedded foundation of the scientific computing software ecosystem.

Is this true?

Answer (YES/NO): NO